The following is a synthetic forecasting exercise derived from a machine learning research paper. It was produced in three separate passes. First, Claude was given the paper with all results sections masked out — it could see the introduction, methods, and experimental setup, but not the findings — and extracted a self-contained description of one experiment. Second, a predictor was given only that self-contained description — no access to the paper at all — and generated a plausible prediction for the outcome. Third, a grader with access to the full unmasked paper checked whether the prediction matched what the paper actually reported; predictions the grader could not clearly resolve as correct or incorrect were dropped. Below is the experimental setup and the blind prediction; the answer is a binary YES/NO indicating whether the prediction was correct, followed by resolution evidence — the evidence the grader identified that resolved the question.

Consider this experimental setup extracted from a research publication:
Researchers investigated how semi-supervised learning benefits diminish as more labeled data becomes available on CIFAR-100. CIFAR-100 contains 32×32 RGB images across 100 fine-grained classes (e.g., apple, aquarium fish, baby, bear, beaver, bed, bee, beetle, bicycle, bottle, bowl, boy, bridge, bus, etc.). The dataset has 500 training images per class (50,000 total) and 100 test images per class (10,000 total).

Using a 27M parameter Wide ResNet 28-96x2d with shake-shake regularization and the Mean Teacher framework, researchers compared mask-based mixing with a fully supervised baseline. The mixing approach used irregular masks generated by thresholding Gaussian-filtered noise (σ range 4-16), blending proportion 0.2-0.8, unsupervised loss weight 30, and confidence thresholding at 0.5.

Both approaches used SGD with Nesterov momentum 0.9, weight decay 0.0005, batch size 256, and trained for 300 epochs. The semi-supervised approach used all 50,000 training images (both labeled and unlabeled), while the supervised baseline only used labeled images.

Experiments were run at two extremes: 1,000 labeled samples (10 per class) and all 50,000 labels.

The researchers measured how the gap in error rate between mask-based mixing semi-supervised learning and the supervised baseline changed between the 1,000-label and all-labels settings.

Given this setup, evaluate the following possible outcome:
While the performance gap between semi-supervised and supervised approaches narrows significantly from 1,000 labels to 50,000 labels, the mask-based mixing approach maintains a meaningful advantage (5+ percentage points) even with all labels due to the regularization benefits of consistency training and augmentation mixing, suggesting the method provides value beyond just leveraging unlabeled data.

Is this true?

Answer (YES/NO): NO